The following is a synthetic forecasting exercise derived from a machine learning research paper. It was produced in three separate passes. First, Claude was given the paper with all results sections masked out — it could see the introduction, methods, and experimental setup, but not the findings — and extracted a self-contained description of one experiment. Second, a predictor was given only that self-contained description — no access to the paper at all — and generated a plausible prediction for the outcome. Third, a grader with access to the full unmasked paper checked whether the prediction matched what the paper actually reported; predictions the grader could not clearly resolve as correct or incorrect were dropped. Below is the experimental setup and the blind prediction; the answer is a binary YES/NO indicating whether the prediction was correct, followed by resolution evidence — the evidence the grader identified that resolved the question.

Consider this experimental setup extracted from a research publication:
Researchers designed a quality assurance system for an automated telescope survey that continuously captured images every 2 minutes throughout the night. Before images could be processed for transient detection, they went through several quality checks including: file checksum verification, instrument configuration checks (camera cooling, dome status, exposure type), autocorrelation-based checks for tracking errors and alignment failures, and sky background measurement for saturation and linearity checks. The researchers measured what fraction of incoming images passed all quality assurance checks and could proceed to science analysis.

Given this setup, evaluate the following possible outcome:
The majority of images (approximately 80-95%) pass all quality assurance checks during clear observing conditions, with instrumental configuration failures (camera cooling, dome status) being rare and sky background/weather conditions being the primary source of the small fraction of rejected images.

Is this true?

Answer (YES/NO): NO